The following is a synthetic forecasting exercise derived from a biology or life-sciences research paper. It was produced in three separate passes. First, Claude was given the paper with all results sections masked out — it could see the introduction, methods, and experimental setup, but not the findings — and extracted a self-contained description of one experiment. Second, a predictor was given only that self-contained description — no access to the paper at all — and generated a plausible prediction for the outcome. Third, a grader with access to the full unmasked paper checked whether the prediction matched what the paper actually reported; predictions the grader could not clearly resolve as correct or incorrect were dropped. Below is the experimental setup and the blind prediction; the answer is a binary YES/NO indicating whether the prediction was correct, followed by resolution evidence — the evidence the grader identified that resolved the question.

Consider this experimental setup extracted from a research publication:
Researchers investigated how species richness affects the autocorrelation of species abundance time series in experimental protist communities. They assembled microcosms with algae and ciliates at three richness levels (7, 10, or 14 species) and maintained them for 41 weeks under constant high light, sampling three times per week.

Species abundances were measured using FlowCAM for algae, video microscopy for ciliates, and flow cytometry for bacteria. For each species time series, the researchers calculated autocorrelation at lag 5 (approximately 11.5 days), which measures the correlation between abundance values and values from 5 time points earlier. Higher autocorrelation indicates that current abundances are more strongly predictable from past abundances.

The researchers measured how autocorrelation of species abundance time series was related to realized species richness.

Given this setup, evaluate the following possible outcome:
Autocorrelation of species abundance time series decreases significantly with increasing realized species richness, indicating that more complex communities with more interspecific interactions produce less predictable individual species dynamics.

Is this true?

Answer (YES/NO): NO